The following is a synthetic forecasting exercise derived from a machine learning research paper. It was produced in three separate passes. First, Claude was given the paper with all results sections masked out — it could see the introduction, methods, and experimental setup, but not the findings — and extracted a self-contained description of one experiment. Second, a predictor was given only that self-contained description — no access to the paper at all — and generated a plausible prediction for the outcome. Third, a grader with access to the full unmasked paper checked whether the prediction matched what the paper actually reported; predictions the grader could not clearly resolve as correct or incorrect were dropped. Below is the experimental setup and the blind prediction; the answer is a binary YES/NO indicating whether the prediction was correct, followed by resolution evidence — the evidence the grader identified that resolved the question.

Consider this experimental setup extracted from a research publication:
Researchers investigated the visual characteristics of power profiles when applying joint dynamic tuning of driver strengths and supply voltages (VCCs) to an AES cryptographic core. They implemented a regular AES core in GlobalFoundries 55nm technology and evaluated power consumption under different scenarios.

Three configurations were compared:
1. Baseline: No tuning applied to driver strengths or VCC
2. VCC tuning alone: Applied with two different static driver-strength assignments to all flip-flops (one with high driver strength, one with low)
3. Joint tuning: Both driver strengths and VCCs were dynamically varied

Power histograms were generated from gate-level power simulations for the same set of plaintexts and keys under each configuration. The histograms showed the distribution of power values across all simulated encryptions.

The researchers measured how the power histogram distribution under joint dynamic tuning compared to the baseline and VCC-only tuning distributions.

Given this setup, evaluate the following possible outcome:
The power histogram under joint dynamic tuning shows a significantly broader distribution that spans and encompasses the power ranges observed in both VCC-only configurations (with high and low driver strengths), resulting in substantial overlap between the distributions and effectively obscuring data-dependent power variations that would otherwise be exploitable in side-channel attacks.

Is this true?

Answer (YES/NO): YES